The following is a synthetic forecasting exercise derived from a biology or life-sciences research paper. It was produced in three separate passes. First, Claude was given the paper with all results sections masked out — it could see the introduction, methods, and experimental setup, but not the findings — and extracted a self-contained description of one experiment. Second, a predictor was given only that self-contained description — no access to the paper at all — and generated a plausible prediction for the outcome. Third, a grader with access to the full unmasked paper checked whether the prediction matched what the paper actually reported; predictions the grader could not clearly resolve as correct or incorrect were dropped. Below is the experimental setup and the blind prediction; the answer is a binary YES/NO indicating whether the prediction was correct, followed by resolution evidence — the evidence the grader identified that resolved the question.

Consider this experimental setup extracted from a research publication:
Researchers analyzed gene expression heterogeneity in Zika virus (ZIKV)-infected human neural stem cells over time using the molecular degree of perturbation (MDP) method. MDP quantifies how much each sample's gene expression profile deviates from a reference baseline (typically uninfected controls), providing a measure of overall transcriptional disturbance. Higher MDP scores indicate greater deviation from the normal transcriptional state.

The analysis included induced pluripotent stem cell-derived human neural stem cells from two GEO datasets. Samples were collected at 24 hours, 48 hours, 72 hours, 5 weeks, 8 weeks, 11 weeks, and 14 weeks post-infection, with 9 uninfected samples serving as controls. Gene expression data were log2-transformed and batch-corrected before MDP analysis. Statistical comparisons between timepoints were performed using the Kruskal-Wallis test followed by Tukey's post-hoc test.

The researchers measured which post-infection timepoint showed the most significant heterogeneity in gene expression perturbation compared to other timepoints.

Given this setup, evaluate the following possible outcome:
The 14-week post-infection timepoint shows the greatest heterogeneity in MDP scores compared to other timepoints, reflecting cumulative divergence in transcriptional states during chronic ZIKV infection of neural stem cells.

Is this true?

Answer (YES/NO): NO